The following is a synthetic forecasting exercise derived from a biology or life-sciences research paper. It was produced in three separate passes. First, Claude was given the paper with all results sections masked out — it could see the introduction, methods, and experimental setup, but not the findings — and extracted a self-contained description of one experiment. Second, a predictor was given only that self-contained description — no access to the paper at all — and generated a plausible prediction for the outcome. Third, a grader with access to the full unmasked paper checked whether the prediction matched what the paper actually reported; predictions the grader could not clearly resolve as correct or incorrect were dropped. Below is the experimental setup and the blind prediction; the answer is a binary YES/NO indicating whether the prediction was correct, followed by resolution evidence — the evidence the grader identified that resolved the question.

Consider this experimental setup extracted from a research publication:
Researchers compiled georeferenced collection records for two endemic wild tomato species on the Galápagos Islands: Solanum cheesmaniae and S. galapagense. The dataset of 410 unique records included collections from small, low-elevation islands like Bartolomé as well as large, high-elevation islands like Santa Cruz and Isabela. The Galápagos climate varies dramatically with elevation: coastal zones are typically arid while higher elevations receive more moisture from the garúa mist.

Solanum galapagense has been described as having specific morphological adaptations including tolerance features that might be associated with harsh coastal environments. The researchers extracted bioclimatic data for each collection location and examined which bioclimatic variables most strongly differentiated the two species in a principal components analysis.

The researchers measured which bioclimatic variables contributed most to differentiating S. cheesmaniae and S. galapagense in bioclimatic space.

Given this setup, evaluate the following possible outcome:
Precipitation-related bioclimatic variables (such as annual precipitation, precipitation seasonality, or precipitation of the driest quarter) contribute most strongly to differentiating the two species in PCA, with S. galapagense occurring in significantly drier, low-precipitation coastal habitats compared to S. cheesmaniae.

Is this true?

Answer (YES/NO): NO